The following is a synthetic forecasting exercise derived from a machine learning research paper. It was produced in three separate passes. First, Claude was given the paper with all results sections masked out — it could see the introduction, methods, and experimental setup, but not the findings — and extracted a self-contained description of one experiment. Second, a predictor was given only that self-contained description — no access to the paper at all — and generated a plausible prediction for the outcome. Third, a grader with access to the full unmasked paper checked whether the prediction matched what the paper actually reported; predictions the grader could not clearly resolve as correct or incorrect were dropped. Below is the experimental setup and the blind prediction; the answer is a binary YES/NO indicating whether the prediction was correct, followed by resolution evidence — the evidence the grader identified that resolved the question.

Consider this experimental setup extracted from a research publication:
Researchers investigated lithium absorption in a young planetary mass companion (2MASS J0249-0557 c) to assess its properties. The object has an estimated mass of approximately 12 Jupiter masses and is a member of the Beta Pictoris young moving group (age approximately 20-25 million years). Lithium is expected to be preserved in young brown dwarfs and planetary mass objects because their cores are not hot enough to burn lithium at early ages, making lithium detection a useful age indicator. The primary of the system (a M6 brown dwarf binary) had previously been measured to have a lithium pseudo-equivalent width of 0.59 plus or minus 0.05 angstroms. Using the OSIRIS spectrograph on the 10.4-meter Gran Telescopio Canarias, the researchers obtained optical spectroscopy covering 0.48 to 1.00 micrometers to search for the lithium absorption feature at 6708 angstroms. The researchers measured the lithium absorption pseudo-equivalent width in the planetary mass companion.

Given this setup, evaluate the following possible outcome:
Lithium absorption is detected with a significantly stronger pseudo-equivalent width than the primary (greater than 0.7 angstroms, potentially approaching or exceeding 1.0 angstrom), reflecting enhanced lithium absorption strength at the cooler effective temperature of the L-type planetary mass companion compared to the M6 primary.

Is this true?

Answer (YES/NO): NO